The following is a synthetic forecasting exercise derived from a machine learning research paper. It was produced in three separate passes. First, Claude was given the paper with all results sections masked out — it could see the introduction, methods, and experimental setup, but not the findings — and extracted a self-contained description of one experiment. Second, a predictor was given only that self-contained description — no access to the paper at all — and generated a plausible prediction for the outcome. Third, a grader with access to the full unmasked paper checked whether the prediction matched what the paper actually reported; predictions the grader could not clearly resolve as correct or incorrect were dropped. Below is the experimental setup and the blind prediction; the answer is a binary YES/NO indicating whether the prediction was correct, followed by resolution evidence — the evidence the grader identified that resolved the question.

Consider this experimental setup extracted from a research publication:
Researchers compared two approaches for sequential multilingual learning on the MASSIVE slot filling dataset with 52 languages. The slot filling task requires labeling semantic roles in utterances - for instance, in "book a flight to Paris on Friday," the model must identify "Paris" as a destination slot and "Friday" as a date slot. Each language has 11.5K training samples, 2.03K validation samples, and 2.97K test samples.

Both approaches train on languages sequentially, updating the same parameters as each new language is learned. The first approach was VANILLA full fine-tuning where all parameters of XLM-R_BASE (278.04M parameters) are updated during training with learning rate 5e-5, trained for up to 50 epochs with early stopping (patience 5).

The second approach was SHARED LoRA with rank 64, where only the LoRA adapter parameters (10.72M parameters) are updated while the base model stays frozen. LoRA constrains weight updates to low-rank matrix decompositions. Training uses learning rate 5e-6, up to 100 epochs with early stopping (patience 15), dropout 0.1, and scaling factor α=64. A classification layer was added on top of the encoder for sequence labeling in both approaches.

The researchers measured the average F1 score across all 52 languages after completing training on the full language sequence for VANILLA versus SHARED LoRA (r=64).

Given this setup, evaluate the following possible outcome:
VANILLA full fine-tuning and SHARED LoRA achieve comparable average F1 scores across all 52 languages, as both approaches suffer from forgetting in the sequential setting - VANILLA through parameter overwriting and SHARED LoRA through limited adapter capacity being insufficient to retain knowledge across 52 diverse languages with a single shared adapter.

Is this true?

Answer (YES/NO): NO